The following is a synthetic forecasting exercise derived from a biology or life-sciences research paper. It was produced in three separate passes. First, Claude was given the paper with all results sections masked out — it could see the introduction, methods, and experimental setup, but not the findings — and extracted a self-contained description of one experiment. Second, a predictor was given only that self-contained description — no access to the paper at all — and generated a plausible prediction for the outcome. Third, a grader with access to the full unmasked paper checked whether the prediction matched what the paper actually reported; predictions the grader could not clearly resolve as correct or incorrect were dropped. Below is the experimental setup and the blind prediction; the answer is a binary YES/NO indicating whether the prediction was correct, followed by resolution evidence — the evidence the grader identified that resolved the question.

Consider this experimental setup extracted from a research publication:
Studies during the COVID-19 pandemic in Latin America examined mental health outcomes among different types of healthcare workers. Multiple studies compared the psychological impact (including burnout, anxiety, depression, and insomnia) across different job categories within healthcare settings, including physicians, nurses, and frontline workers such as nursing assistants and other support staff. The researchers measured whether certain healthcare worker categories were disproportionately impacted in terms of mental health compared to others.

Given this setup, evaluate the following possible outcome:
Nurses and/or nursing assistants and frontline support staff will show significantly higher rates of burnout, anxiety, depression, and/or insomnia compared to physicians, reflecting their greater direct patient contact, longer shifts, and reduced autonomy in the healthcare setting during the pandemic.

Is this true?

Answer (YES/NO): NO